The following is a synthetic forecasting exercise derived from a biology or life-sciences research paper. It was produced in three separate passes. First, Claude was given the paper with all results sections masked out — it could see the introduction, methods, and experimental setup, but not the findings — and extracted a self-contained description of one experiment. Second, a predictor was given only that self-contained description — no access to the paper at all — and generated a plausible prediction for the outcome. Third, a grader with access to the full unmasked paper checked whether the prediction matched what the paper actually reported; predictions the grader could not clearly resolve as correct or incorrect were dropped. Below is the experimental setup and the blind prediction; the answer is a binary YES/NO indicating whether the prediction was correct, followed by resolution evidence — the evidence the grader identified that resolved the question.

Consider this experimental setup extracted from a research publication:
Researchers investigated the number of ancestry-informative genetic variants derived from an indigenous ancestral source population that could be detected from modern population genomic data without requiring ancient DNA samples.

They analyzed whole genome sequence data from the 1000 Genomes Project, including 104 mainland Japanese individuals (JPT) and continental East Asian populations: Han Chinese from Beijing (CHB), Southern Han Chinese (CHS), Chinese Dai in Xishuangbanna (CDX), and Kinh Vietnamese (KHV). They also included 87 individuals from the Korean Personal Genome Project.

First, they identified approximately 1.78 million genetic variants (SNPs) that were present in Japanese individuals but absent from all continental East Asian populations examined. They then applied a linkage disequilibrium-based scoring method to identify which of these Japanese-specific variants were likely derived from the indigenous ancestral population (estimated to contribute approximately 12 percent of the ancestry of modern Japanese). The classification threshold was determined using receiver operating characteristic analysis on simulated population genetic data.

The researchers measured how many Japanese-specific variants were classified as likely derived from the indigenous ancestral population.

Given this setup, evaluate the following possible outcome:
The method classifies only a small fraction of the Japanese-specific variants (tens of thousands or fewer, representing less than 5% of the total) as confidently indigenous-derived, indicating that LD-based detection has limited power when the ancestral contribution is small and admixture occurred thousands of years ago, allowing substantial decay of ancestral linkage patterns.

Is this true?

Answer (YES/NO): NO